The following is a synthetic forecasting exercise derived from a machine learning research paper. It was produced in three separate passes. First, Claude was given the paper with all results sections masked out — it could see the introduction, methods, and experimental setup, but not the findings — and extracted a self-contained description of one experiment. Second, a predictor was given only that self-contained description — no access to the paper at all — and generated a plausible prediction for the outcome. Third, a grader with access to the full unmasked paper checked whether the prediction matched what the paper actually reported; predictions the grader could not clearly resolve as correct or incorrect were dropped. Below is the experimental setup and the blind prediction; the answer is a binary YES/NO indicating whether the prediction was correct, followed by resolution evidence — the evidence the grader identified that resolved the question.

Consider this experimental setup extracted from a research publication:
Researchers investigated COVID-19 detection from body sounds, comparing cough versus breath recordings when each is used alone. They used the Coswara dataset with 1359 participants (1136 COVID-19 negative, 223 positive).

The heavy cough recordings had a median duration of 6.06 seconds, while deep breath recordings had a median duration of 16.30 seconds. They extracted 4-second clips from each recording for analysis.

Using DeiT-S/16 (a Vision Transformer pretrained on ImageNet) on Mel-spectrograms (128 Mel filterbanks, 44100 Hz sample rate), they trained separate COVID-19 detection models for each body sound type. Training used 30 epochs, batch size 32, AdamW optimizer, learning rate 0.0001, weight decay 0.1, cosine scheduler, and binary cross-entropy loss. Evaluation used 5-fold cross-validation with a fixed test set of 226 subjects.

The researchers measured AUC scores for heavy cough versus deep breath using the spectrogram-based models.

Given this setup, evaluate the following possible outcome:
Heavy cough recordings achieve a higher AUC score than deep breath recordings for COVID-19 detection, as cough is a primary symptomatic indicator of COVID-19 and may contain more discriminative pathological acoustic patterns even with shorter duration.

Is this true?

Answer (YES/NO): YES